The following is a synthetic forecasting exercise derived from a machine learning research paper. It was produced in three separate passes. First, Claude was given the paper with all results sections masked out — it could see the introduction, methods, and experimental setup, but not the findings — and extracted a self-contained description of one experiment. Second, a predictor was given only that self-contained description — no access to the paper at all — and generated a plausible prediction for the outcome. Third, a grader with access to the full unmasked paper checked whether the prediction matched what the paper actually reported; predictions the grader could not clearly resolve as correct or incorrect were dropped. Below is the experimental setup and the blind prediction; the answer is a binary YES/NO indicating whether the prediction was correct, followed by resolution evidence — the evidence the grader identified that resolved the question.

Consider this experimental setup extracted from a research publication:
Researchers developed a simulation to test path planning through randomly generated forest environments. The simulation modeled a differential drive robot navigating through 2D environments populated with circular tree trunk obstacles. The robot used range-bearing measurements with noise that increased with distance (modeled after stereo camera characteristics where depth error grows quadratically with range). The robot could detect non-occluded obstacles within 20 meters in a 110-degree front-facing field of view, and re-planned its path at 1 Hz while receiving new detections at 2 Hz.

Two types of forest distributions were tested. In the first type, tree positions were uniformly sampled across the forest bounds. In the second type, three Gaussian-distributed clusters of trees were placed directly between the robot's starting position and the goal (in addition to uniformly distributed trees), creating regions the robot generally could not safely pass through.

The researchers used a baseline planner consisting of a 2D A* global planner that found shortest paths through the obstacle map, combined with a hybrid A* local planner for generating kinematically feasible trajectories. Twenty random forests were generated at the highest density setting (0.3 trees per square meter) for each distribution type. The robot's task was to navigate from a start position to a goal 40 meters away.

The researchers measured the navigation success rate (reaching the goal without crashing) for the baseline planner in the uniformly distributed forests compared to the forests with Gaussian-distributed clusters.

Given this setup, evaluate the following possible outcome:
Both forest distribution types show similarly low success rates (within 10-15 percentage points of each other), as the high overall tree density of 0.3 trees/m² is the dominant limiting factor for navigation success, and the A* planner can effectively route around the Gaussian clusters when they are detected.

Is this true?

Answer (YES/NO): NO